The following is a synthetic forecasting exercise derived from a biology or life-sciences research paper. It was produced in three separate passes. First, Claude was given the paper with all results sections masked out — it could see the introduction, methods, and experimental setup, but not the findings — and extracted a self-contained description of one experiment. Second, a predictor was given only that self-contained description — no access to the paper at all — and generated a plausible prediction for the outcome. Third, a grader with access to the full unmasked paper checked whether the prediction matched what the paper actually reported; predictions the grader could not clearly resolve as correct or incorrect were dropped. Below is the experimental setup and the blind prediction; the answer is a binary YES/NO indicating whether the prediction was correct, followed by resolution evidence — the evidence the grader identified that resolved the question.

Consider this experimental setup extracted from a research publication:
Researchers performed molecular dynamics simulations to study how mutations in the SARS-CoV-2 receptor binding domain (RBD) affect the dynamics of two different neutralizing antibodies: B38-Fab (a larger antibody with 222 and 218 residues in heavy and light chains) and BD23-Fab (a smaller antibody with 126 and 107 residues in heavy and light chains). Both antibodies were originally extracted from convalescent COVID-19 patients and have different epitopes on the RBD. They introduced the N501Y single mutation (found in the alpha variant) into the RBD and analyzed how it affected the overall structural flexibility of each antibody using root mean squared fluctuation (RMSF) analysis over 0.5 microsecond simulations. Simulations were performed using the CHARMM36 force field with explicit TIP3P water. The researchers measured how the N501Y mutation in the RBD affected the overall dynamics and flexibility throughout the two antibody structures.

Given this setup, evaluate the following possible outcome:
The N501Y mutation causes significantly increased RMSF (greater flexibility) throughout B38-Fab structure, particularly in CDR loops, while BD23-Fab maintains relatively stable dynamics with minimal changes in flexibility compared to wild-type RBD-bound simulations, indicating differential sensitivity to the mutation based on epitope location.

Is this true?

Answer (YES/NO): NO